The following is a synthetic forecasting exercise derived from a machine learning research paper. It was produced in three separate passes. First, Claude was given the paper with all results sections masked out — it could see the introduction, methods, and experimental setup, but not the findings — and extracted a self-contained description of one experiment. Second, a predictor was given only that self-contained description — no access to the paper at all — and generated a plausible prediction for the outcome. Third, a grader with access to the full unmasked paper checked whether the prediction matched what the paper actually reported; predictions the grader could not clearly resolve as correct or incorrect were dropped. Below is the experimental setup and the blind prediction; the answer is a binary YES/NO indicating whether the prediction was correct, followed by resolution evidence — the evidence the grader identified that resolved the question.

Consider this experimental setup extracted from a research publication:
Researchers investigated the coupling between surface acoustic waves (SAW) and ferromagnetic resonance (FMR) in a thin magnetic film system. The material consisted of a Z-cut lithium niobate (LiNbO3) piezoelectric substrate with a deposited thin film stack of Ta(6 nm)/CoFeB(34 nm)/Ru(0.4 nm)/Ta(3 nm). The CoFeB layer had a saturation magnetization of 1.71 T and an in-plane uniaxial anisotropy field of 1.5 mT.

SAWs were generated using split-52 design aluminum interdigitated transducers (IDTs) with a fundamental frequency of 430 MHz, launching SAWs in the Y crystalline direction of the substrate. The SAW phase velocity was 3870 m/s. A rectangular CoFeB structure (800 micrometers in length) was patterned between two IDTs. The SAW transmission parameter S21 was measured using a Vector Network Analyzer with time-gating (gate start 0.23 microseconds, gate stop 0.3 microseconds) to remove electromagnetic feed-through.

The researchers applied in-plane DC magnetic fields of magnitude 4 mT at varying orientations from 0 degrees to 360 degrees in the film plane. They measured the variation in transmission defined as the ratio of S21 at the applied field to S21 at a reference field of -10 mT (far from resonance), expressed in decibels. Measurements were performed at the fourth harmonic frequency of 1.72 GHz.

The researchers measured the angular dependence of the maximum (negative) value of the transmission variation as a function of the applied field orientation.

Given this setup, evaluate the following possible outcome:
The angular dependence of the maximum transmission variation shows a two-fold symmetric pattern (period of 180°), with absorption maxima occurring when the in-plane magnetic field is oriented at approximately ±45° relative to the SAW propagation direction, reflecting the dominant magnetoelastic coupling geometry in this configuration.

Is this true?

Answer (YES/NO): NO